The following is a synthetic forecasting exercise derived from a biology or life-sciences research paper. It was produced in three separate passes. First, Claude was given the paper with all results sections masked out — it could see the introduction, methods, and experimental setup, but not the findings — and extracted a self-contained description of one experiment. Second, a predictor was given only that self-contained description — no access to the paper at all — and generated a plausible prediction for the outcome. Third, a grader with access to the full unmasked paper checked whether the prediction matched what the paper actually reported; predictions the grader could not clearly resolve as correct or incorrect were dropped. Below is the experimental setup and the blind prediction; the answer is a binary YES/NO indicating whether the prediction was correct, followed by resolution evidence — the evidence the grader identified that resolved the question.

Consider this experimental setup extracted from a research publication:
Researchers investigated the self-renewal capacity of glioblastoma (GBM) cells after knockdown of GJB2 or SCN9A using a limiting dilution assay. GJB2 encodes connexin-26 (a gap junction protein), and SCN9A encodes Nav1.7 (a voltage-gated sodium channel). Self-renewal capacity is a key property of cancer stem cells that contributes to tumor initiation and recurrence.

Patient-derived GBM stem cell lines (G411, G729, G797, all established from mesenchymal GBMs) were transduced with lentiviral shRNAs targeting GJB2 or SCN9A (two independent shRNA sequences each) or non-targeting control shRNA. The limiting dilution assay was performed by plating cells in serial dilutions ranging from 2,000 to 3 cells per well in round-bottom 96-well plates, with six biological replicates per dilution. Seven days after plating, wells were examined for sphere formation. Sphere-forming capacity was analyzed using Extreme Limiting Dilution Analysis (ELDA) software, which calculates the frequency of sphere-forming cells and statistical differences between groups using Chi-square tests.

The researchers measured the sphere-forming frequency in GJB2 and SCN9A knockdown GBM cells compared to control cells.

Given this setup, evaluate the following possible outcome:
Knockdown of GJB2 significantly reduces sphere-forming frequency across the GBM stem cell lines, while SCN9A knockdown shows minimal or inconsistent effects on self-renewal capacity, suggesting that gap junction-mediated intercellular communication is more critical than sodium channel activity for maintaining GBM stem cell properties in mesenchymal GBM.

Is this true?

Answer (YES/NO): NO